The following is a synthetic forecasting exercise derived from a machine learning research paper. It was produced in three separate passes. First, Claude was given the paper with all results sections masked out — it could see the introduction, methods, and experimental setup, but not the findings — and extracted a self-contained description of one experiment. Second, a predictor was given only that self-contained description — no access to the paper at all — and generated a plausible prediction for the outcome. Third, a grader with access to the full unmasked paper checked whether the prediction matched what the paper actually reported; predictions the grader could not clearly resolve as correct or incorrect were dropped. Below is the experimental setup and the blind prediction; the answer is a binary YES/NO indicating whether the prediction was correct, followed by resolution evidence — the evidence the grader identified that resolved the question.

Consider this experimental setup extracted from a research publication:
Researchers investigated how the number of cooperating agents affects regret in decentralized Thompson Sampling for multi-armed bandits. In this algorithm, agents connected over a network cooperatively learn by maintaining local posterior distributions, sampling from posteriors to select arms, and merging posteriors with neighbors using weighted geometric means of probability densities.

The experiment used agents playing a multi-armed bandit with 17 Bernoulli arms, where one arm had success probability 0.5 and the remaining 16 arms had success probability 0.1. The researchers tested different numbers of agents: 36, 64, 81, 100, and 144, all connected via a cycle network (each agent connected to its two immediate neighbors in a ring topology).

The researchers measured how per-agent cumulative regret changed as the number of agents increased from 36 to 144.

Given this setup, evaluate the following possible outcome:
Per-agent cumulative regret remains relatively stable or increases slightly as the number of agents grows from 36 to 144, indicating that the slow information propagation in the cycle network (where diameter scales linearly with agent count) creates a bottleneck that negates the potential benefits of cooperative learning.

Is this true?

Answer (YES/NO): NO